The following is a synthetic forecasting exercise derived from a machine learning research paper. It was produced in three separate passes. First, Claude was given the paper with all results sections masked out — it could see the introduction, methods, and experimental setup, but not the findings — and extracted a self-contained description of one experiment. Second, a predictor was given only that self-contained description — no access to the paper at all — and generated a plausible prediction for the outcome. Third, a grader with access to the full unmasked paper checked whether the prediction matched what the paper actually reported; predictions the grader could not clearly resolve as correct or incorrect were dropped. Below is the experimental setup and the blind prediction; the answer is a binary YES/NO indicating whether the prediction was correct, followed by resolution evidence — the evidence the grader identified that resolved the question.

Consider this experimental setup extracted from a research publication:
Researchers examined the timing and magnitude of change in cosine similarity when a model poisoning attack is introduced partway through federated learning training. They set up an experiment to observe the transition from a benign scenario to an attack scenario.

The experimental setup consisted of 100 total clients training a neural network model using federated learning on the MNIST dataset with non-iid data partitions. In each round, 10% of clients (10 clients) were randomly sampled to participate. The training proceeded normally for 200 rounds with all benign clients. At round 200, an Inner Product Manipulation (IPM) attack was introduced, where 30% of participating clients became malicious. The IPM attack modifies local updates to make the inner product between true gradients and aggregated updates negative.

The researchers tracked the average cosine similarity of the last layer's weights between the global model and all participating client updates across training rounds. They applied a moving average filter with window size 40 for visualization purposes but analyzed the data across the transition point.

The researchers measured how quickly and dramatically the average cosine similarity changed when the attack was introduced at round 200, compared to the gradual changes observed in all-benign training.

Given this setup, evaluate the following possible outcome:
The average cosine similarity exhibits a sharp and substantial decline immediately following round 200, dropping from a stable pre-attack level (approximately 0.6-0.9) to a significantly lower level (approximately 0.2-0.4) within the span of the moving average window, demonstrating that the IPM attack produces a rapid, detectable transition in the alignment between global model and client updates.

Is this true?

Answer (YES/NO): NO